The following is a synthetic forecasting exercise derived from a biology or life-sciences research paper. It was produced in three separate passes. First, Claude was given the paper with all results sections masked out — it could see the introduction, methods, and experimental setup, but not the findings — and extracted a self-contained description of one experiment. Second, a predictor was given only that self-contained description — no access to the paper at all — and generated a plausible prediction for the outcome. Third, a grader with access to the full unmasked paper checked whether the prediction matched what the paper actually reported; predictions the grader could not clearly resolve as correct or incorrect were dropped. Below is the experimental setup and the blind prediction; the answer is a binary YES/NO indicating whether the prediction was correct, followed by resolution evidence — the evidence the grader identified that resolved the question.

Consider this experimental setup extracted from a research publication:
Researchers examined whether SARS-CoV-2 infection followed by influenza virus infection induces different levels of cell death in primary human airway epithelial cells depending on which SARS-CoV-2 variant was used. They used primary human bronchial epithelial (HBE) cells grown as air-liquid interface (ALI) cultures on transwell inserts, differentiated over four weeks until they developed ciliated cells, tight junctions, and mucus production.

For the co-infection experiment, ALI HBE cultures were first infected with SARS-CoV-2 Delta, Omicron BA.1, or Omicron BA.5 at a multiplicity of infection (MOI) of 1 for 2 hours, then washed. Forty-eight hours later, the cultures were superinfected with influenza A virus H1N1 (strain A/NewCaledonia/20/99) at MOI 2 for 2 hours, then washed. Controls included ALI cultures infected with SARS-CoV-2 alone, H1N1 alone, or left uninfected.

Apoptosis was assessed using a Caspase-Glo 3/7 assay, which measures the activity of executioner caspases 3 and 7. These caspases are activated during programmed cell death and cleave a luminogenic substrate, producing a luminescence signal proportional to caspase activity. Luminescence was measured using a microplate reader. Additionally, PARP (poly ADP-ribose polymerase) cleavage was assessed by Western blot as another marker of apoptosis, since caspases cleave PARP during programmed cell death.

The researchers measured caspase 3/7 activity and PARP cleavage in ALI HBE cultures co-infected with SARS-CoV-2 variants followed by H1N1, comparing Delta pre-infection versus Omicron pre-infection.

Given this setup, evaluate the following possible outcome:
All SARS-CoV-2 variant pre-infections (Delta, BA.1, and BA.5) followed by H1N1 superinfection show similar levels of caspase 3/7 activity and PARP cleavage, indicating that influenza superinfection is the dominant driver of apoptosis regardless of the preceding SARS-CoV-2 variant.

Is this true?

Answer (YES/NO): NO